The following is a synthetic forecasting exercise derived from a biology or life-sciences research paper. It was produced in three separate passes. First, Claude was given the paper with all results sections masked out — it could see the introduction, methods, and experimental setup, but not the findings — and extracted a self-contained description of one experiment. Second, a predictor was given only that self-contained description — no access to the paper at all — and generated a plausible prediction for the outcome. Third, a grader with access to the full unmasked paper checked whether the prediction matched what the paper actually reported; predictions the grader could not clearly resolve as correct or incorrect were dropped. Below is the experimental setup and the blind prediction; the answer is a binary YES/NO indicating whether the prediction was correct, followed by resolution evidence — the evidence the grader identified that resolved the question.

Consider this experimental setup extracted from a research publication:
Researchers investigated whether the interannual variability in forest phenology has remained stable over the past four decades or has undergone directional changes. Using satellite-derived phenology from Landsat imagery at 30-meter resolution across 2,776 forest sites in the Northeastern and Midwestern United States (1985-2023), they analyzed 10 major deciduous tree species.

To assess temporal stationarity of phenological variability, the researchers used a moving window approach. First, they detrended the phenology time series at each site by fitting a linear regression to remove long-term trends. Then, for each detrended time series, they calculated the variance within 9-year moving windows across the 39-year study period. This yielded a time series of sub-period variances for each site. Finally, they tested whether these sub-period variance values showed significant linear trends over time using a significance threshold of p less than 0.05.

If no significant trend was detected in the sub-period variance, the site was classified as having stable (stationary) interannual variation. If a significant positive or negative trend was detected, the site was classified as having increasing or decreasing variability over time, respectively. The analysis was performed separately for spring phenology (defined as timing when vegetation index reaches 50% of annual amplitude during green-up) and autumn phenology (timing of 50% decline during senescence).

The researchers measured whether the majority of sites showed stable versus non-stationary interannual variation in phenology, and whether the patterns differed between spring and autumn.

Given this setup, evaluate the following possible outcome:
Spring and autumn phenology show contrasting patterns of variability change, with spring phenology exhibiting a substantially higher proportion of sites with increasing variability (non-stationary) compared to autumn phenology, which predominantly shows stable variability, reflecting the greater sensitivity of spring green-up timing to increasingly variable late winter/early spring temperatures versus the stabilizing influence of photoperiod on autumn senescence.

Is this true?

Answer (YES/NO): NO